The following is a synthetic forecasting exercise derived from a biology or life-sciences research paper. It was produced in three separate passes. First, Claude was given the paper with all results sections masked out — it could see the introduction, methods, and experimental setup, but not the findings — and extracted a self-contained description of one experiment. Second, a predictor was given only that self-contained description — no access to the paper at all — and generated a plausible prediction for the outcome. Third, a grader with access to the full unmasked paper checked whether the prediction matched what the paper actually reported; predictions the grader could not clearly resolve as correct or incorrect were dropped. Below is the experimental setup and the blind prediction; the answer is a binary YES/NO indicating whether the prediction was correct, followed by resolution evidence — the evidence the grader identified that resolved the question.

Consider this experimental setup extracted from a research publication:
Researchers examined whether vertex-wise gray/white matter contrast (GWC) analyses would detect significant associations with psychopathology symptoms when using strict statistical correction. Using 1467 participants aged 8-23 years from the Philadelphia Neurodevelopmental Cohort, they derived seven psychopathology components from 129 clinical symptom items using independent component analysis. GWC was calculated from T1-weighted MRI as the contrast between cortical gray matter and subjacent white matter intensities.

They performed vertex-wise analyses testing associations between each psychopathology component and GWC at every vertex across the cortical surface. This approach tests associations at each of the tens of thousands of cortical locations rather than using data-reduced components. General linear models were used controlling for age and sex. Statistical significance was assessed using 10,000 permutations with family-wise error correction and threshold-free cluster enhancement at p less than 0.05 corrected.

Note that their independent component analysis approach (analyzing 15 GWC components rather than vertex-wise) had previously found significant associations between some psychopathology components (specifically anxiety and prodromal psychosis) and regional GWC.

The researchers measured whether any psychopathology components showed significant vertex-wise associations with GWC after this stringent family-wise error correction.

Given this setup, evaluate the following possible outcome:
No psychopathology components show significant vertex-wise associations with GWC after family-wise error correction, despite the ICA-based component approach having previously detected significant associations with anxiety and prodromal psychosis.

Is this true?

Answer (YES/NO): YES